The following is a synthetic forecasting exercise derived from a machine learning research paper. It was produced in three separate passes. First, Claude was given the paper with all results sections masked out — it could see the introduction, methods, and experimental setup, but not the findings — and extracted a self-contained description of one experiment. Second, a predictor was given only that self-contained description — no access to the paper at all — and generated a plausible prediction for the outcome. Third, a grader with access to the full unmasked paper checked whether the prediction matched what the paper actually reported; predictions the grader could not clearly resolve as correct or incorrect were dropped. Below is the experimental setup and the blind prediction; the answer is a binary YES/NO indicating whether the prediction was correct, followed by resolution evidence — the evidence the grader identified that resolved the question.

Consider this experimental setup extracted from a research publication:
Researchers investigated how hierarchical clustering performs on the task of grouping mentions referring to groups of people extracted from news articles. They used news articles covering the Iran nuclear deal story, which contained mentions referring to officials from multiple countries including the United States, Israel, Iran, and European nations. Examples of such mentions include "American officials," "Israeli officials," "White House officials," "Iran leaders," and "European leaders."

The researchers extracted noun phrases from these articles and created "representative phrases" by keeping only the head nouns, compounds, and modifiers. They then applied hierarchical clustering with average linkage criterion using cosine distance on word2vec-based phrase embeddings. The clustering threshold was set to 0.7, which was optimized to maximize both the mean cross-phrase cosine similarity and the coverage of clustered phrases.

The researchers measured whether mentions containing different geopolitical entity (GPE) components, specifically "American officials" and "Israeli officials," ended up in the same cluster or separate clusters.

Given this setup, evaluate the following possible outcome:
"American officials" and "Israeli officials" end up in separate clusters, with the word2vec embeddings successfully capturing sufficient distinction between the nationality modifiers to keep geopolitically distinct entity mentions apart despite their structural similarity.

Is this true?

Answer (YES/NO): NO